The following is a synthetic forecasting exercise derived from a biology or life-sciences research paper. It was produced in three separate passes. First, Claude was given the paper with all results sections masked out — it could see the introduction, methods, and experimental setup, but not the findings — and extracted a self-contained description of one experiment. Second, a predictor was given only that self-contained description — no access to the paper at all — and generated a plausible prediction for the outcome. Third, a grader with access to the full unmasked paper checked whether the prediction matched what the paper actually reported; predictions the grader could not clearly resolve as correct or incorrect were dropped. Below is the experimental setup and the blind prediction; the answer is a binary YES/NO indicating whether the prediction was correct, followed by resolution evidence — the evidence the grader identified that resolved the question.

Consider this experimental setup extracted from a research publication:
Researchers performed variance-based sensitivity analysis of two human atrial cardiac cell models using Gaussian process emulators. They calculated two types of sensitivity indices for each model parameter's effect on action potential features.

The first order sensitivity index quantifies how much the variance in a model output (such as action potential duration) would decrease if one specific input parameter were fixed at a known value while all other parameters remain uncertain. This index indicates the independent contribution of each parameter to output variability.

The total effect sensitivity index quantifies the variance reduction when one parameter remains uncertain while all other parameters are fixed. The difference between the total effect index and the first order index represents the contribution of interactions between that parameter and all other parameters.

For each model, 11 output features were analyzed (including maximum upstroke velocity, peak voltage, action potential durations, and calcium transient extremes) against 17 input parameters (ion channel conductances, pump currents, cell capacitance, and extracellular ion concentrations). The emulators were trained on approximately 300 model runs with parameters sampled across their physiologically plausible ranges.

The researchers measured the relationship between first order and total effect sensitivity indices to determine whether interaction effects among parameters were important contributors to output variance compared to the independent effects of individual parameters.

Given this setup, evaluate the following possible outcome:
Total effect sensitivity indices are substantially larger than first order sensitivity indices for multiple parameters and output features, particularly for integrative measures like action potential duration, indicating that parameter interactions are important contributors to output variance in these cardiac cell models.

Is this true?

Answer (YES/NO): NO